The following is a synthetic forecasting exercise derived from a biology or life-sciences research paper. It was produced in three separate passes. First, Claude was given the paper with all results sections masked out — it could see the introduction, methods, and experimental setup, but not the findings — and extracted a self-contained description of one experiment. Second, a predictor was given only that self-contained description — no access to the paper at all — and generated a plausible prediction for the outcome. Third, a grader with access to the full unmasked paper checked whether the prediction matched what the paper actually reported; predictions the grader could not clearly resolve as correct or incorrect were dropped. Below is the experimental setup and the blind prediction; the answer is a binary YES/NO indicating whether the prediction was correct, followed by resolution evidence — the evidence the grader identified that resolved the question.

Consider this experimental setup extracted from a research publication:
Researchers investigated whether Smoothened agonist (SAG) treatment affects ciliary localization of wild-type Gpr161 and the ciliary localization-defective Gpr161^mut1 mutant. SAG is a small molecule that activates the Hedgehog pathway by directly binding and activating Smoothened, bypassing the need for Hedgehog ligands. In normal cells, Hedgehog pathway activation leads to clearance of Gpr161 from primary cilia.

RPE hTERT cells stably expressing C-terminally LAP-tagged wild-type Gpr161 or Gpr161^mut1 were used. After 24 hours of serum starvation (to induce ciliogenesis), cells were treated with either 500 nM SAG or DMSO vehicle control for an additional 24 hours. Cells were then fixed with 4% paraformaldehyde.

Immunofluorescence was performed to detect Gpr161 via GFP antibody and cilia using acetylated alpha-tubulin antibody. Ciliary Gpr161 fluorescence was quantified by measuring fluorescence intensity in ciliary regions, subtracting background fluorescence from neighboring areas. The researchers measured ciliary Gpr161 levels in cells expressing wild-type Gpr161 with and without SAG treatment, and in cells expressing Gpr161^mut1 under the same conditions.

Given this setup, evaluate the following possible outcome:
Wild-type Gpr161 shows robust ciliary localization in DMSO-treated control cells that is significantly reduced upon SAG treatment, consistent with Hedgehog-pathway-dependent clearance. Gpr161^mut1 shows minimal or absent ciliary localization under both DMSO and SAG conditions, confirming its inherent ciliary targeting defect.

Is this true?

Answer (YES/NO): YES